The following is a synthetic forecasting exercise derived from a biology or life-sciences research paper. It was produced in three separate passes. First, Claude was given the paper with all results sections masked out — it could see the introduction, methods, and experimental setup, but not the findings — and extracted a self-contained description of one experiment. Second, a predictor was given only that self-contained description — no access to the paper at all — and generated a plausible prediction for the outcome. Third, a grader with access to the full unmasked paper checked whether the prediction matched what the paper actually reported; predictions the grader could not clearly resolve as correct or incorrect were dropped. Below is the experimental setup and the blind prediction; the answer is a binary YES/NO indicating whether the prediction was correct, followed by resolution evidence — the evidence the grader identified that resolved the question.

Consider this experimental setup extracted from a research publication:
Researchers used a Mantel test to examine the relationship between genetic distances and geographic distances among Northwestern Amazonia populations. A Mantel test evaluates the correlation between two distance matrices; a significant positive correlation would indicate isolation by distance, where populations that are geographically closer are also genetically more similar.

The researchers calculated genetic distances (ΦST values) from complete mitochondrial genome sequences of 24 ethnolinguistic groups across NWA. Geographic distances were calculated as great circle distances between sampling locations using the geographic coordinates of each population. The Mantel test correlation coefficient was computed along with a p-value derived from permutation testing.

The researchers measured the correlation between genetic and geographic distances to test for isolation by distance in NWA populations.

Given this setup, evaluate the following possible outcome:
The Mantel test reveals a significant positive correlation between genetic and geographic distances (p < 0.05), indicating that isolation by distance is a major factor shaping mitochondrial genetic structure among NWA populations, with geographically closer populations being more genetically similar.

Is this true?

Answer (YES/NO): NO